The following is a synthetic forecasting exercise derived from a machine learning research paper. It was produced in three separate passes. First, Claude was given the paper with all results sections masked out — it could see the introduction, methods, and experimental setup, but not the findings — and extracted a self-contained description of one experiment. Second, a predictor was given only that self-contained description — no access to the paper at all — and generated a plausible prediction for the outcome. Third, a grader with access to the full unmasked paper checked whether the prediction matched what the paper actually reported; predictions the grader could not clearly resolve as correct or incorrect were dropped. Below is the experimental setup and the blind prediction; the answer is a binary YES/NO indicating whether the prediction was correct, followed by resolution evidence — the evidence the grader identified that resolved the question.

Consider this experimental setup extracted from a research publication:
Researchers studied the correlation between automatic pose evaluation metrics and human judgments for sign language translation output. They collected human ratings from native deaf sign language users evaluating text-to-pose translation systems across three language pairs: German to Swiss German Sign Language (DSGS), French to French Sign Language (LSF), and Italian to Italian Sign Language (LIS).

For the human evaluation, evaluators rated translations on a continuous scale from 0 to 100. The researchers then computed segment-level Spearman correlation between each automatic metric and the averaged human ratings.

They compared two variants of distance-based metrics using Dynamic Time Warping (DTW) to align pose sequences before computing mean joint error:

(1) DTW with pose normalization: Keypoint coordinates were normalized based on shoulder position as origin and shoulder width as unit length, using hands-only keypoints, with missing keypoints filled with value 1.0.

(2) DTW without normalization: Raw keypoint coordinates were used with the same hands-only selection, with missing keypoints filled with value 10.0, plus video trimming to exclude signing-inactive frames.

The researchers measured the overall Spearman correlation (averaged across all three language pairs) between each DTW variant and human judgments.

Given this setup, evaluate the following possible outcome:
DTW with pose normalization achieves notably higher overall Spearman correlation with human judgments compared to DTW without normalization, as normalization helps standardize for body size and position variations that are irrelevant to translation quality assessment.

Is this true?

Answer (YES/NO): NO